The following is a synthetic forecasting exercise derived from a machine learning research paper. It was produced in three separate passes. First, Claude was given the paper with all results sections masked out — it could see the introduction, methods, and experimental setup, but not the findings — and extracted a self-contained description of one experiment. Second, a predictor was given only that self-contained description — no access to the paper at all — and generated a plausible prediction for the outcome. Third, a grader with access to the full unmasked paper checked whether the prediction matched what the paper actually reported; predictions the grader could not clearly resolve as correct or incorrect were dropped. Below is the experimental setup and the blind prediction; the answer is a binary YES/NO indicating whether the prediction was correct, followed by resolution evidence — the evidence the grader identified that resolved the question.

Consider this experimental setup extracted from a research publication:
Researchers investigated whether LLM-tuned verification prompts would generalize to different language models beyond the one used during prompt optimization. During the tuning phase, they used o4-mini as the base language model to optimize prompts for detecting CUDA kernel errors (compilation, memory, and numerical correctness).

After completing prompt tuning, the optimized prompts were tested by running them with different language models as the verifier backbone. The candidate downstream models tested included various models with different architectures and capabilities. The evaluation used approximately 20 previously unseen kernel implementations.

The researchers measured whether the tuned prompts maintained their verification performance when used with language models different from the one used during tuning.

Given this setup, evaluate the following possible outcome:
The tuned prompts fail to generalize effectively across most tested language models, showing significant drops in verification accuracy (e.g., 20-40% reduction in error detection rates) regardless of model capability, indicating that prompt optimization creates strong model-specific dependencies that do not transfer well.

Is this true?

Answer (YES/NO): NO